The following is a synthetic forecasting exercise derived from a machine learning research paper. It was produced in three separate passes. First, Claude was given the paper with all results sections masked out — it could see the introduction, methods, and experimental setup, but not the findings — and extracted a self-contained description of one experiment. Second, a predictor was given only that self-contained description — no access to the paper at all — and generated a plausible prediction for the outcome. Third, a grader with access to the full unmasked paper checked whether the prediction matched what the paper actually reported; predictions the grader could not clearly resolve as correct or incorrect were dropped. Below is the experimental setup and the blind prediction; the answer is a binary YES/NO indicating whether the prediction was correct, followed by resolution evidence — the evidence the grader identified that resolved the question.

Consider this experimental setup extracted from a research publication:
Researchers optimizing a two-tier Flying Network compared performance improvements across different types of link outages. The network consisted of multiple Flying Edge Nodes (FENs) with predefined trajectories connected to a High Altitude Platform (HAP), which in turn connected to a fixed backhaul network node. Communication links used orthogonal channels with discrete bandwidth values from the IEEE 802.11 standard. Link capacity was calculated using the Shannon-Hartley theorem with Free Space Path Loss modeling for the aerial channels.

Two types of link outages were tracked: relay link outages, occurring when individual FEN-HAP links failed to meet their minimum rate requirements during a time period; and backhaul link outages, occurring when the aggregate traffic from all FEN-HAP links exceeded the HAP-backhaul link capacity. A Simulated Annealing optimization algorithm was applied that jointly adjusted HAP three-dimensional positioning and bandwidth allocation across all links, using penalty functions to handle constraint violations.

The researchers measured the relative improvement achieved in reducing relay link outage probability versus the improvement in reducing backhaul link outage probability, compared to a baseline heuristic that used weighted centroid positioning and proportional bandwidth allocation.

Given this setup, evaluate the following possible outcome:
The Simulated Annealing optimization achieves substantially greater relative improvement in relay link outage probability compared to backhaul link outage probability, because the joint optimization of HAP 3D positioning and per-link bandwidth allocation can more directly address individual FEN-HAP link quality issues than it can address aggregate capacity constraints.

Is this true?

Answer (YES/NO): YES